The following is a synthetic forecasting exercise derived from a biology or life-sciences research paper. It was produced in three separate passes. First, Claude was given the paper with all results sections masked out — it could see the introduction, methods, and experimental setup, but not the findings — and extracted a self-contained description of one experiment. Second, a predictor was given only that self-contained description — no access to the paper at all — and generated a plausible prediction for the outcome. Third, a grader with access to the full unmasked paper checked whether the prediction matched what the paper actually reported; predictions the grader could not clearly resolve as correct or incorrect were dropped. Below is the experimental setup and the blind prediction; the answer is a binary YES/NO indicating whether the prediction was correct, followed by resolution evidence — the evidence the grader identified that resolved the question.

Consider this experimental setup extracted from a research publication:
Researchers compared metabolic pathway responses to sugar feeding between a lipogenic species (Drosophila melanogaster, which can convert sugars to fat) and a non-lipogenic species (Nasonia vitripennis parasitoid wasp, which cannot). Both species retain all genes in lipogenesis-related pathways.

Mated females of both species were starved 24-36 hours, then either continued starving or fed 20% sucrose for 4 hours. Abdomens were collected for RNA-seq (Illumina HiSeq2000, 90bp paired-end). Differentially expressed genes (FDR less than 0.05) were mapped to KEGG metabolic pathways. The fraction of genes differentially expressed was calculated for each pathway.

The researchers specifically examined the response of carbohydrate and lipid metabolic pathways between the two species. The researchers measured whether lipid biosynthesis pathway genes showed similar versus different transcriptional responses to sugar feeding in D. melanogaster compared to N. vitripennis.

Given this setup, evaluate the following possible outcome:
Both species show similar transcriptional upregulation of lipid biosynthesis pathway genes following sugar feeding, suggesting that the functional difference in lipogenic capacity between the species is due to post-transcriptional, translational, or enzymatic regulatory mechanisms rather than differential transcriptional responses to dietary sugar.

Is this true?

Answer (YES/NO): NO